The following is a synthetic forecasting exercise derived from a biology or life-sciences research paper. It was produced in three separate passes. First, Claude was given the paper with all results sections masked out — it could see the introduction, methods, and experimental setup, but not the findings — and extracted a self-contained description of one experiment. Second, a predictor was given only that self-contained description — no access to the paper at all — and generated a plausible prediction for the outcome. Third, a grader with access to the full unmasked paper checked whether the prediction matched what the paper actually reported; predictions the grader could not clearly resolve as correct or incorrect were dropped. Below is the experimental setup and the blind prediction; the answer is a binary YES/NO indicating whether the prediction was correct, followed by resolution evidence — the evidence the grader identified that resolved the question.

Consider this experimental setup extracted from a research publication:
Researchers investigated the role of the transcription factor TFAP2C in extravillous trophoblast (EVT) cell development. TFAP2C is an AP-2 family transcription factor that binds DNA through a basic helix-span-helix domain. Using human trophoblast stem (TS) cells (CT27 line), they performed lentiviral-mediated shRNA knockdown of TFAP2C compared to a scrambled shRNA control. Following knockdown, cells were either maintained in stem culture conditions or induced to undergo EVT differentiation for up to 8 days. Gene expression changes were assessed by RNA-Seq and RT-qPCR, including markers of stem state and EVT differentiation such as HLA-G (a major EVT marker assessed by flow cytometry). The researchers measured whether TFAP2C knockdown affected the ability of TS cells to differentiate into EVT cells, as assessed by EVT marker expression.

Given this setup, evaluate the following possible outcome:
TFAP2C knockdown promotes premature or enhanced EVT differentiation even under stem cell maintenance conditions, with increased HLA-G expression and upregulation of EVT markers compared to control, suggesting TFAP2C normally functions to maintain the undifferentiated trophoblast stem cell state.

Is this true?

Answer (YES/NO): NO